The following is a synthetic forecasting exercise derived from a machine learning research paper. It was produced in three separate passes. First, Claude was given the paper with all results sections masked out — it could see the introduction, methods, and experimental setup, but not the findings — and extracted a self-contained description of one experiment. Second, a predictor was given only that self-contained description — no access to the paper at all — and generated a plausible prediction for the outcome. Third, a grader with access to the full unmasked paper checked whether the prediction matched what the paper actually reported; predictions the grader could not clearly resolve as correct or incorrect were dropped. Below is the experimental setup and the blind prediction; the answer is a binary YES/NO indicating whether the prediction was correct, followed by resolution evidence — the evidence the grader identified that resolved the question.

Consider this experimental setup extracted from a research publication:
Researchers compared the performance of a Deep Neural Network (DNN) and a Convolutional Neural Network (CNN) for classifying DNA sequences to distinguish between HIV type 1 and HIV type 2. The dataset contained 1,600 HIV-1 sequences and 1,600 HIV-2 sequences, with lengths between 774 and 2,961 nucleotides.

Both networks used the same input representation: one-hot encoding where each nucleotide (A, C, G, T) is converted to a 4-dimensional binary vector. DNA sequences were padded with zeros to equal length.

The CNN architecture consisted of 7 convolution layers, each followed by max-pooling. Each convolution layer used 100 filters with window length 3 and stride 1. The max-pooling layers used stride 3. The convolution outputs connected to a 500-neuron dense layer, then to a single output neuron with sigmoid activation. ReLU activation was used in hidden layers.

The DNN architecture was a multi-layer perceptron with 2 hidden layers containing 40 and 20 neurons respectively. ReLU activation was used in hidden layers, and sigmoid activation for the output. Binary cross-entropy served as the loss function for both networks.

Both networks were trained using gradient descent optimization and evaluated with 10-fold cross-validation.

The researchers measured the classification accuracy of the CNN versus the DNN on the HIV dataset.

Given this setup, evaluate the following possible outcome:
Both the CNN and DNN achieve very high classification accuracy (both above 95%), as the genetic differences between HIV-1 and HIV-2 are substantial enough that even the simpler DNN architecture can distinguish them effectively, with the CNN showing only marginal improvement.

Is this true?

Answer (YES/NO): YES